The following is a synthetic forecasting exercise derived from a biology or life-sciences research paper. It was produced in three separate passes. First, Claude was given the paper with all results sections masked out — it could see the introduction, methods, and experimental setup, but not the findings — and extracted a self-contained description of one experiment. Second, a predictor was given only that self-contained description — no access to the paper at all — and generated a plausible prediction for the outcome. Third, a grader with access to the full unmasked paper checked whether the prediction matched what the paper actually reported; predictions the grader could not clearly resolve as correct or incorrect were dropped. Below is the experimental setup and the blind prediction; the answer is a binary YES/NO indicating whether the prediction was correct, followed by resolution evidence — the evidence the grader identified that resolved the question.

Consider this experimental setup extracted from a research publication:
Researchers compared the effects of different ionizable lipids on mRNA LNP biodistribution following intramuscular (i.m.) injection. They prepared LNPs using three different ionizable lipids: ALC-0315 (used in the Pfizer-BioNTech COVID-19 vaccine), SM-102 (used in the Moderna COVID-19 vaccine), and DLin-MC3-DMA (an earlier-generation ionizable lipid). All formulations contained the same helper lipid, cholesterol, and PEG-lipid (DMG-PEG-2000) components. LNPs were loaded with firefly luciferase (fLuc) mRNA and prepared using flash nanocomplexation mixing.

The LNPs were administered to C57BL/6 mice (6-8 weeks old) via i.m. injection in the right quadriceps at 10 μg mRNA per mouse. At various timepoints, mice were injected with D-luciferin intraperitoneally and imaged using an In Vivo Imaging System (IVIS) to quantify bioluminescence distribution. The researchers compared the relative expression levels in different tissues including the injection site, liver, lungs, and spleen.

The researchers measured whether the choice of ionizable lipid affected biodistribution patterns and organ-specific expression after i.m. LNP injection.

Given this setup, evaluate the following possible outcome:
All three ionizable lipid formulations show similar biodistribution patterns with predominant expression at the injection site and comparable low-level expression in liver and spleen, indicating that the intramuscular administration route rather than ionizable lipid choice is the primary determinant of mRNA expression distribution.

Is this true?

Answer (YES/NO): NO